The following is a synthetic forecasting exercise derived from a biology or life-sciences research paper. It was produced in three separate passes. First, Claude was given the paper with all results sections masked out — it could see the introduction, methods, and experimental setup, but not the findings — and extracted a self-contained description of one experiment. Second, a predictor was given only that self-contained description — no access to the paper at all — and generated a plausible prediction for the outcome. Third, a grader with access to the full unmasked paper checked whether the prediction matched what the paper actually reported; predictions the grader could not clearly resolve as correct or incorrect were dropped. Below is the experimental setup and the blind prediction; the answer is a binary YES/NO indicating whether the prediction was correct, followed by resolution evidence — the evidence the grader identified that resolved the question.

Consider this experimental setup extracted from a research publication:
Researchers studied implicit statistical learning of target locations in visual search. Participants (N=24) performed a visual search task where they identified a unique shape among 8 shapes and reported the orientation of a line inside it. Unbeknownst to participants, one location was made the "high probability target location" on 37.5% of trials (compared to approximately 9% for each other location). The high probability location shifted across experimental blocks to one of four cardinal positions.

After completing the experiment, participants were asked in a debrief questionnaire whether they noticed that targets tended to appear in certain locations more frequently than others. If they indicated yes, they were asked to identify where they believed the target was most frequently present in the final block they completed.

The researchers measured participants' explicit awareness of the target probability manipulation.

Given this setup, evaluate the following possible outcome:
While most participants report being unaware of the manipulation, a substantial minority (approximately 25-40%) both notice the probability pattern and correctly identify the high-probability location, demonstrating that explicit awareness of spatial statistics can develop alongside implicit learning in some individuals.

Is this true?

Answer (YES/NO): YES